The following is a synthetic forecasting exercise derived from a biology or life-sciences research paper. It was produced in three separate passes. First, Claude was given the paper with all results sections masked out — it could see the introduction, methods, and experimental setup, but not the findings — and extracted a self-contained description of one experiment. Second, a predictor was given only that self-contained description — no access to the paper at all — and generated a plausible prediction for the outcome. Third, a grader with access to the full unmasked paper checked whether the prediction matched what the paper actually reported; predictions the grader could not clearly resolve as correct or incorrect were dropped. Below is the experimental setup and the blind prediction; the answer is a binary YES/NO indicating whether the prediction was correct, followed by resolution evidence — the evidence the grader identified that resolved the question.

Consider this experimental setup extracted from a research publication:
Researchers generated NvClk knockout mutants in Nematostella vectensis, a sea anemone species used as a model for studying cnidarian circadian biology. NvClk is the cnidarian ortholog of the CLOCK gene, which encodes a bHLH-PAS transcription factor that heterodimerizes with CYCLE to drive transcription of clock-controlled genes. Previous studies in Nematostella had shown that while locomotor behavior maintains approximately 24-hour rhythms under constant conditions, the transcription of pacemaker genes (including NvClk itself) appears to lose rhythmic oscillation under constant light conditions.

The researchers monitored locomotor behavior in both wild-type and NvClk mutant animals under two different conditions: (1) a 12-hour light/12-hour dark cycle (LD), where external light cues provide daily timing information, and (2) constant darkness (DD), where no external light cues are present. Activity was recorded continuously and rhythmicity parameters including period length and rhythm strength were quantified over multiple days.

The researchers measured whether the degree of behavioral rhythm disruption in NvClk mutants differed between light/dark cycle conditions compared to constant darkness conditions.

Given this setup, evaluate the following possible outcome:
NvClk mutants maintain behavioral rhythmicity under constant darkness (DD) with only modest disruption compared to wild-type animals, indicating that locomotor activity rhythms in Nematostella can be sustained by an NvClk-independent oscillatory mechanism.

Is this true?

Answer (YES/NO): NO